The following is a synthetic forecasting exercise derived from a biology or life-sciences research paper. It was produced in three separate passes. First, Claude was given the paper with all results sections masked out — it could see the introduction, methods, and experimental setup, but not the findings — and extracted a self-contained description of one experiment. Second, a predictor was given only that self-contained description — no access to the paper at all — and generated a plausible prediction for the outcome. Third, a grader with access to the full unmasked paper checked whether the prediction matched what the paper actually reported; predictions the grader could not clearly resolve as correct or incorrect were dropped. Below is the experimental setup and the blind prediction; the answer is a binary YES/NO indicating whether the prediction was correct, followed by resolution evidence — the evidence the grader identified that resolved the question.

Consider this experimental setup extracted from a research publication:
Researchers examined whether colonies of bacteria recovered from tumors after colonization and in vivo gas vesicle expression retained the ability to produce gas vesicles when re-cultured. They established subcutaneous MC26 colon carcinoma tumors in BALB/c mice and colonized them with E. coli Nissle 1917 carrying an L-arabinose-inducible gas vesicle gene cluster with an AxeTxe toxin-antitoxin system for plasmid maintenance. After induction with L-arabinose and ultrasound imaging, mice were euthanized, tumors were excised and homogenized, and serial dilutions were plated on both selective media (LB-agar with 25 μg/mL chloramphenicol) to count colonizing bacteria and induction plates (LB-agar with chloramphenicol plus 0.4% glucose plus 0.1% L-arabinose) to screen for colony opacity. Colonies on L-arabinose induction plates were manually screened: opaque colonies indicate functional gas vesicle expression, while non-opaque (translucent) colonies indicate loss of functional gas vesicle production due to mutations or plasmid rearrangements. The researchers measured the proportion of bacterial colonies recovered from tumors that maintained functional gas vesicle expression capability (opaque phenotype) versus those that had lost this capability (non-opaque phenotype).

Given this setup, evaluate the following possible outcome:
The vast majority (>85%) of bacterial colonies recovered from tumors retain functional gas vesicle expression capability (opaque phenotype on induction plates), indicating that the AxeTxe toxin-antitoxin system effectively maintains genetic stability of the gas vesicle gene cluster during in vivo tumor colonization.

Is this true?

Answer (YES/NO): YES